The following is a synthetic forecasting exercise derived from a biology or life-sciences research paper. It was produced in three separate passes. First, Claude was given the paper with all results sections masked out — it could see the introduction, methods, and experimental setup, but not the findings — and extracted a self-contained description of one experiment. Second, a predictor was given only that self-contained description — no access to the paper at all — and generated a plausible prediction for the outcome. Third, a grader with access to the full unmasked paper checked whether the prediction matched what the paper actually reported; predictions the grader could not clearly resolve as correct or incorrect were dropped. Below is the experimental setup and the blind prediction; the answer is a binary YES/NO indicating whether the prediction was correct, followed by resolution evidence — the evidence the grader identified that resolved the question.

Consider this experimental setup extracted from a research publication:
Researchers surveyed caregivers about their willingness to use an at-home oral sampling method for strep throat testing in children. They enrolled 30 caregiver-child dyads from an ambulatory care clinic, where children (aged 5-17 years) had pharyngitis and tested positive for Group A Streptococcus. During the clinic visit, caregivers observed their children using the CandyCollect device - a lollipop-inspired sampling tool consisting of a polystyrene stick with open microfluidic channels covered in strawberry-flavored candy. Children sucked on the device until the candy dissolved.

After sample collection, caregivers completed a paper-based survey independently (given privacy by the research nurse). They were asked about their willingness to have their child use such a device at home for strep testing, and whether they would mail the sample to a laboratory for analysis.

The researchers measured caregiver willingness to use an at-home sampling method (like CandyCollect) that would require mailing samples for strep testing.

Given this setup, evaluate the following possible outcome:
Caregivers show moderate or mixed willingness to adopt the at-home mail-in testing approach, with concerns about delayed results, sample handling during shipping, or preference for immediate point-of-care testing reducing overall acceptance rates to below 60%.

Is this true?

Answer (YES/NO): NO